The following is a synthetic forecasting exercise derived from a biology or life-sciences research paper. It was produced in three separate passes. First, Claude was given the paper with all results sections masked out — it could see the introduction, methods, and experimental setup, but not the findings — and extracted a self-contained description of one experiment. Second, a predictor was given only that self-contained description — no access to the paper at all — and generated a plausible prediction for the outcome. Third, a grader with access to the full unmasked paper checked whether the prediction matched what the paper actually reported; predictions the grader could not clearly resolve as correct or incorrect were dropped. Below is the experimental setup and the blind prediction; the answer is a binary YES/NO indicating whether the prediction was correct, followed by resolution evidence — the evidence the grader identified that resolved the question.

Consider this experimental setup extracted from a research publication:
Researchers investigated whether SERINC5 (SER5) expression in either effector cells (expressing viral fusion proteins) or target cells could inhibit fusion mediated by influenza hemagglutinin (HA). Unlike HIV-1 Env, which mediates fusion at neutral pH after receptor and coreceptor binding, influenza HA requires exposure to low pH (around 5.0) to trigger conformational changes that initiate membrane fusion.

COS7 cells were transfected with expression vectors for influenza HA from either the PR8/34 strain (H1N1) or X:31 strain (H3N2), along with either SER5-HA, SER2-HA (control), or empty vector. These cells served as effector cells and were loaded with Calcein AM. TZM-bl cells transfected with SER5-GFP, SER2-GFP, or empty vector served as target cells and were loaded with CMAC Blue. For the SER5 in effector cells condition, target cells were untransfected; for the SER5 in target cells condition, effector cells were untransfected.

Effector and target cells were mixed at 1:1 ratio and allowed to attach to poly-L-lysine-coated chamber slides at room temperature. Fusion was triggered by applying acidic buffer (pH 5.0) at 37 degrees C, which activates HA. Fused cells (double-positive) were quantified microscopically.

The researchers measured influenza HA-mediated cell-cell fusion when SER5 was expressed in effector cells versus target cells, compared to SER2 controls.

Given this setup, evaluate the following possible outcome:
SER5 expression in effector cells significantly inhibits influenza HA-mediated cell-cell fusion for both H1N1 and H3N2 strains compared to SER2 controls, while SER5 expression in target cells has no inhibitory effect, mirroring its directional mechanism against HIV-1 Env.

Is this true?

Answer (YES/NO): NO